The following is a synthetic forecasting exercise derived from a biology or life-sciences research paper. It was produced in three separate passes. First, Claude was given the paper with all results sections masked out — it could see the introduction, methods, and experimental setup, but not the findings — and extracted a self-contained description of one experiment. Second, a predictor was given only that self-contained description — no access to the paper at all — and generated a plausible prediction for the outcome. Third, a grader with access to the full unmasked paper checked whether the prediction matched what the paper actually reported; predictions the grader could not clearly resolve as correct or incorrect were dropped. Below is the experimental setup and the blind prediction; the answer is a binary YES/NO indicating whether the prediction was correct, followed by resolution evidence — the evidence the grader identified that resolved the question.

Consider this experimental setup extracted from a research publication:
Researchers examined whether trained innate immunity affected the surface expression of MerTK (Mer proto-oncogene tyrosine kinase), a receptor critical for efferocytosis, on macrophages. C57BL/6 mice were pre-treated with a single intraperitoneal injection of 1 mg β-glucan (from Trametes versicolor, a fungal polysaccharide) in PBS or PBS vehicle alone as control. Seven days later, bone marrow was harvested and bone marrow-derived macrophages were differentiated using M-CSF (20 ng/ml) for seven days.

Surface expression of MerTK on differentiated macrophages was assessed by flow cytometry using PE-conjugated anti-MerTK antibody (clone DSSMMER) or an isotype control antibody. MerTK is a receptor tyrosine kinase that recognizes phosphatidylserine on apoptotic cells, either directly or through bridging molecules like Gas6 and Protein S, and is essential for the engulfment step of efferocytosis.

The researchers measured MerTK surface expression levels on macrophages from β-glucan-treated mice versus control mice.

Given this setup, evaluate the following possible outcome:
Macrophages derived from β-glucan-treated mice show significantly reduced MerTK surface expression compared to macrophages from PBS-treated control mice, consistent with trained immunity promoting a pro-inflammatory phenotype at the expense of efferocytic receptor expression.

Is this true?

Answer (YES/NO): YES